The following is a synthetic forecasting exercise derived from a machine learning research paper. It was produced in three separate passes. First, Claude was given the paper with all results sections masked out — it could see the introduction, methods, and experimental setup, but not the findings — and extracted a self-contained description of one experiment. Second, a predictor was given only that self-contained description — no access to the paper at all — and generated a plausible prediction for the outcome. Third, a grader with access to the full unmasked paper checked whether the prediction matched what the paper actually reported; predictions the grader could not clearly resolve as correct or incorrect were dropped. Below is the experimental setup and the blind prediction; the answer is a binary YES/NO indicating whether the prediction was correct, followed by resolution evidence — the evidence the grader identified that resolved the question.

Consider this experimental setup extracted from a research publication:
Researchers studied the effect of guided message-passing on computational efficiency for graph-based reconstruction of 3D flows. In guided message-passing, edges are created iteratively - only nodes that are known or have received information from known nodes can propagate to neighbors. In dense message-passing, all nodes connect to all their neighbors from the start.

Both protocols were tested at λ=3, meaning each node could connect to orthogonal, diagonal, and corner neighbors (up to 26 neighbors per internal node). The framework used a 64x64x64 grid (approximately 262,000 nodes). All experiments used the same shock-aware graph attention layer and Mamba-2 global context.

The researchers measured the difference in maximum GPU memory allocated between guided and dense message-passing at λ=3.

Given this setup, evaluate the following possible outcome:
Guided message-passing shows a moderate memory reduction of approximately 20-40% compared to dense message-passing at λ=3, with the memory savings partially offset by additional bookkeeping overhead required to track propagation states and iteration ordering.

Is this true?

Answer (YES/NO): NO